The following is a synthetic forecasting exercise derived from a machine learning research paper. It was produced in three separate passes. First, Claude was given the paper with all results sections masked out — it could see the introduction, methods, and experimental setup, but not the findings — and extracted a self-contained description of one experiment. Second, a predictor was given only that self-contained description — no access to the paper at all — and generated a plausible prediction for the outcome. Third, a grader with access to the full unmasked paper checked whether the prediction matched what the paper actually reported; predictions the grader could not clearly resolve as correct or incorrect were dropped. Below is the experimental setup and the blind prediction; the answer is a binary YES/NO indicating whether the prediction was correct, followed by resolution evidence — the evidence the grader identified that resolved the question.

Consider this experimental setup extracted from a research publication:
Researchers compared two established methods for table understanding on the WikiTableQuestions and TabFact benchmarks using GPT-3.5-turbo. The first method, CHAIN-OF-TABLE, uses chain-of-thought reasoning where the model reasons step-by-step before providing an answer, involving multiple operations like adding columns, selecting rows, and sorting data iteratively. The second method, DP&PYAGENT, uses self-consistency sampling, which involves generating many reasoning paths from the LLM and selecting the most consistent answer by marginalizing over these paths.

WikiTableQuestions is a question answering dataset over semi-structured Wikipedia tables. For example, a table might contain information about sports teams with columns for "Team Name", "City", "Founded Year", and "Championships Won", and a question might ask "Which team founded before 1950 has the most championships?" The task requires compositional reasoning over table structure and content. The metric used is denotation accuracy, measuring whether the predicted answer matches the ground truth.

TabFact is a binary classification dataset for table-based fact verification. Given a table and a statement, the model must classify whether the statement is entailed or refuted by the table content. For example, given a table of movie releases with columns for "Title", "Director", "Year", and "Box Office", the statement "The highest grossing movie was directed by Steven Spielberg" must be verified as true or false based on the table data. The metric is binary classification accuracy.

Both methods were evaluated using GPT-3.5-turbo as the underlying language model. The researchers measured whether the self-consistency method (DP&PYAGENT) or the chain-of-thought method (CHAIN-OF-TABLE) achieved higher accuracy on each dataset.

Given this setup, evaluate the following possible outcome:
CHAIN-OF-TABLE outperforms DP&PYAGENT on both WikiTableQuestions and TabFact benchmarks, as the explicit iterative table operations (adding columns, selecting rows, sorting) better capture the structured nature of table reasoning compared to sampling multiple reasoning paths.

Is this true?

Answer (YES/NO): NO